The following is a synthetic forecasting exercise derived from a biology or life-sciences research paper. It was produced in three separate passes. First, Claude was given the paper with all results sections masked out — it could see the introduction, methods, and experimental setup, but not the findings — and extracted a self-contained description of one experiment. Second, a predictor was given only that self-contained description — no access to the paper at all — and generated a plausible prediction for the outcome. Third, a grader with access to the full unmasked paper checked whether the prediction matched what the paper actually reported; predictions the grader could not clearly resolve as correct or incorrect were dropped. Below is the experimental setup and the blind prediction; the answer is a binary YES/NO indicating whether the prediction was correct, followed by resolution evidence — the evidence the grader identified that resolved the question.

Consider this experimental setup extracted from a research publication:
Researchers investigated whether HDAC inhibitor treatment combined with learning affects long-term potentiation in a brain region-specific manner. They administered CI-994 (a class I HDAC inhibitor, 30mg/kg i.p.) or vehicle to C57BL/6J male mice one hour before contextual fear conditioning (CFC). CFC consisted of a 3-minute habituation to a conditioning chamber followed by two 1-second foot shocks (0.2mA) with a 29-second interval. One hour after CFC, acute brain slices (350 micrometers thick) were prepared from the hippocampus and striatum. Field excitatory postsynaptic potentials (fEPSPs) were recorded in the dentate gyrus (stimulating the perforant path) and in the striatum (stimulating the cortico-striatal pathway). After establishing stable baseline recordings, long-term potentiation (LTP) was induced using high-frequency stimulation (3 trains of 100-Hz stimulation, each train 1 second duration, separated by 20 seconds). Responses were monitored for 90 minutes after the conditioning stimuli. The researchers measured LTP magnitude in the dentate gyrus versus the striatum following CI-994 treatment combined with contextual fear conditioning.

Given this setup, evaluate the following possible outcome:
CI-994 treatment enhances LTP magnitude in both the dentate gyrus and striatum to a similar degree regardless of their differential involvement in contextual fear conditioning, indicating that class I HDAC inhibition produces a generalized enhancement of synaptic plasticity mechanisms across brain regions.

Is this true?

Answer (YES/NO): NO